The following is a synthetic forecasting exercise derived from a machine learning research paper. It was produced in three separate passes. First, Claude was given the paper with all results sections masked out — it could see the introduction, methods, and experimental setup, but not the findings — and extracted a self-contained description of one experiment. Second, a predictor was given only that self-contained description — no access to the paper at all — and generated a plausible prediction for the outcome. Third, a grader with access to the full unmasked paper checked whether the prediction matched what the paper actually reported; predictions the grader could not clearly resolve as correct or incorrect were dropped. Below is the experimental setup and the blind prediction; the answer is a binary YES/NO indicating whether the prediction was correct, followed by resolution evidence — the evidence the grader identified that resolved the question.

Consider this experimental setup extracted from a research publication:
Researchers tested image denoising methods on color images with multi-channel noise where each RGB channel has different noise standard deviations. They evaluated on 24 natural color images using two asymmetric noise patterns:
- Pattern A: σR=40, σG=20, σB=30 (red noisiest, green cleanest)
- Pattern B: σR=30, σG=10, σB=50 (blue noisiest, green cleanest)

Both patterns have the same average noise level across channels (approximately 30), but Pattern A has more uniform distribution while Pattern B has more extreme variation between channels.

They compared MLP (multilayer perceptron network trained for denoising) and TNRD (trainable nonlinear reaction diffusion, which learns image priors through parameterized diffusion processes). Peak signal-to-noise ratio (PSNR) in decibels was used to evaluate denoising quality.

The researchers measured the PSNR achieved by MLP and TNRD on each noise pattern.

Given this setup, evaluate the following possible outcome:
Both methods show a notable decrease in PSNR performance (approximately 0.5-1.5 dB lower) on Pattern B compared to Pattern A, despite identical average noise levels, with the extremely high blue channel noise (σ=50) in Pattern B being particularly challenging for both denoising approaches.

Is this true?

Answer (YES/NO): NO